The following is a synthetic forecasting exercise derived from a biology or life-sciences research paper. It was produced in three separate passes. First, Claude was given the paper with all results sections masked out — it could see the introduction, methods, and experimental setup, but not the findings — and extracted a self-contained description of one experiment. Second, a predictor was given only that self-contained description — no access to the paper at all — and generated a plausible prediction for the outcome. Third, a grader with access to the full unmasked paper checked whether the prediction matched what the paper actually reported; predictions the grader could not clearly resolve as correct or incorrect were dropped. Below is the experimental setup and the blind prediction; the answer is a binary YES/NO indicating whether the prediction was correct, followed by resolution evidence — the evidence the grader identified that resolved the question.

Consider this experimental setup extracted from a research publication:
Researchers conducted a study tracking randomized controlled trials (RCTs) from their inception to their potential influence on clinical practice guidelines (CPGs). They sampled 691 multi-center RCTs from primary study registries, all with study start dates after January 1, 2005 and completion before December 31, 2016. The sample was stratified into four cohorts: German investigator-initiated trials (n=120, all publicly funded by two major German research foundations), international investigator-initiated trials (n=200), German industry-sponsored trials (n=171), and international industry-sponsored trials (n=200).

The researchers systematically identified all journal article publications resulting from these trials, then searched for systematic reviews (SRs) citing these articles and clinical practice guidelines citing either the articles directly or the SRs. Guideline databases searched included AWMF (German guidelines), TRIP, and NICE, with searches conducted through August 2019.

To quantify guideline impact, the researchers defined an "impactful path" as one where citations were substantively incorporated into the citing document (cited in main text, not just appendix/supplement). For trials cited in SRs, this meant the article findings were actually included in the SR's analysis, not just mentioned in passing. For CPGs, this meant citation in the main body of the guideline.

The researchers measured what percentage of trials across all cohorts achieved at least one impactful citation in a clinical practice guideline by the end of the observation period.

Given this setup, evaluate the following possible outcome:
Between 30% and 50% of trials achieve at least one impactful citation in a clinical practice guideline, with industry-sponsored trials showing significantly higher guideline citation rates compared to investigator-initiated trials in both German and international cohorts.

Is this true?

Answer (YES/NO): NO